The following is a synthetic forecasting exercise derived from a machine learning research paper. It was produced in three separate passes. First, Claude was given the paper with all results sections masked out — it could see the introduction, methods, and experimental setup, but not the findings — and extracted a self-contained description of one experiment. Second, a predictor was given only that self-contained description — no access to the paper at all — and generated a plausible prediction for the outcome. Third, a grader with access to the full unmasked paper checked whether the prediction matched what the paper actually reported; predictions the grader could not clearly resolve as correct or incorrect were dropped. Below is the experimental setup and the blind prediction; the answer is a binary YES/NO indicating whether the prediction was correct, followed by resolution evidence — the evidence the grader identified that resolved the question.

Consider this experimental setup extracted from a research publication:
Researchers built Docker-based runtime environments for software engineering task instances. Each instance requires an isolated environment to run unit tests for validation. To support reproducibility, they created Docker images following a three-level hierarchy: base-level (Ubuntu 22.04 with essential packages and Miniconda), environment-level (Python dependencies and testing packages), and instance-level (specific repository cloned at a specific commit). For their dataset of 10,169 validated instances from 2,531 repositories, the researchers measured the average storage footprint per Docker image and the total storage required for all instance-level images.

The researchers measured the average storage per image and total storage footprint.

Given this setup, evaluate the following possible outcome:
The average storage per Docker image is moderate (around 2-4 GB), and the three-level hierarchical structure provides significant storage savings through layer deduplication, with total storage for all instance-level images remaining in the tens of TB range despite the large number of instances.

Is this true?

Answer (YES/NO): NO